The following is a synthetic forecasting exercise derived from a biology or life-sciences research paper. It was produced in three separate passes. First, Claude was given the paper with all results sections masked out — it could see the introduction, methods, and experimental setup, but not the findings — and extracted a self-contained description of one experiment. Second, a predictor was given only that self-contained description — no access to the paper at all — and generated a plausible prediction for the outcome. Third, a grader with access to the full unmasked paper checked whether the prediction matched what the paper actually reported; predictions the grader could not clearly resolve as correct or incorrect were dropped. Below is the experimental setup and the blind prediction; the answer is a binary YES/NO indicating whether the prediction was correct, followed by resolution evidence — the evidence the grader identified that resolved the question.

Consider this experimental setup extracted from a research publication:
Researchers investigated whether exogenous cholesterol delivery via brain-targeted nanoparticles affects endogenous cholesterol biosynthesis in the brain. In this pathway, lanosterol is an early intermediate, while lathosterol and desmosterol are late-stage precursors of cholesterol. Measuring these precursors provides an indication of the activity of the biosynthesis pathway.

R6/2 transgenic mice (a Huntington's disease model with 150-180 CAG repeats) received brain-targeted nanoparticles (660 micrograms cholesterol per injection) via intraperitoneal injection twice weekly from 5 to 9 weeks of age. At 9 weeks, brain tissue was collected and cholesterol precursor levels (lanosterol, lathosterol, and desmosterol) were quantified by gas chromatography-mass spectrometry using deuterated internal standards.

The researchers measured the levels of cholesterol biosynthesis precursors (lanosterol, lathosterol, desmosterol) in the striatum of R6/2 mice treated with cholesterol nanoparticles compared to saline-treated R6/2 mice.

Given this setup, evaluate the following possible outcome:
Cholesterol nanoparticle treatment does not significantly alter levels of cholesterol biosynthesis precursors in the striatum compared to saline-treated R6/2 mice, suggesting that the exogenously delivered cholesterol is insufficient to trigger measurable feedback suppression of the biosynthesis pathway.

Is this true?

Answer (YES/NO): NO